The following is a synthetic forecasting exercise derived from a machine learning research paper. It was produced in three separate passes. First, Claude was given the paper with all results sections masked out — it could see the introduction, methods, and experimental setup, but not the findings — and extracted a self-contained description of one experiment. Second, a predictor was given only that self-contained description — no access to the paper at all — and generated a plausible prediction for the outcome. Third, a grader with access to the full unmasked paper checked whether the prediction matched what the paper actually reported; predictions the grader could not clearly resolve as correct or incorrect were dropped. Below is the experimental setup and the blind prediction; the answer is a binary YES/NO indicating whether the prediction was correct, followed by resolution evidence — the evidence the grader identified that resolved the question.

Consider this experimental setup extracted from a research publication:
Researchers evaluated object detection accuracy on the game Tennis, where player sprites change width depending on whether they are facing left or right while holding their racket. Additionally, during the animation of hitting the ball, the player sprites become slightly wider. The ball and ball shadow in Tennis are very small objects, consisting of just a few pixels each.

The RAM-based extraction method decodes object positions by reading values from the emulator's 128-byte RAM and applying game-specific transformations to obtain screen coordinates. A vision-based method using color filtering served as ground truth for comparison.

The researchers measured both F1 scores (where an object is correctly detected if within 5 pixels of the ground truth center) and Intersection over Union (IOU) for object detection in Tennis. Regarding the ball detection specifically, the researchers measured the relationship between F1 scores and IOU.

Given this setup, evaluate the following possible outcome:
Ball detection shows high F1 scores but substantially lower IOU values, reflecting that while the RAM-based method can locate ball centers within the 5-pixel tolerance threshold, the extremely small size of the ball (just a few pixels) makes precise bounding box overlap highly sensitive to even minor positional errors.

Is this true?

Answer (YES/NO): YES